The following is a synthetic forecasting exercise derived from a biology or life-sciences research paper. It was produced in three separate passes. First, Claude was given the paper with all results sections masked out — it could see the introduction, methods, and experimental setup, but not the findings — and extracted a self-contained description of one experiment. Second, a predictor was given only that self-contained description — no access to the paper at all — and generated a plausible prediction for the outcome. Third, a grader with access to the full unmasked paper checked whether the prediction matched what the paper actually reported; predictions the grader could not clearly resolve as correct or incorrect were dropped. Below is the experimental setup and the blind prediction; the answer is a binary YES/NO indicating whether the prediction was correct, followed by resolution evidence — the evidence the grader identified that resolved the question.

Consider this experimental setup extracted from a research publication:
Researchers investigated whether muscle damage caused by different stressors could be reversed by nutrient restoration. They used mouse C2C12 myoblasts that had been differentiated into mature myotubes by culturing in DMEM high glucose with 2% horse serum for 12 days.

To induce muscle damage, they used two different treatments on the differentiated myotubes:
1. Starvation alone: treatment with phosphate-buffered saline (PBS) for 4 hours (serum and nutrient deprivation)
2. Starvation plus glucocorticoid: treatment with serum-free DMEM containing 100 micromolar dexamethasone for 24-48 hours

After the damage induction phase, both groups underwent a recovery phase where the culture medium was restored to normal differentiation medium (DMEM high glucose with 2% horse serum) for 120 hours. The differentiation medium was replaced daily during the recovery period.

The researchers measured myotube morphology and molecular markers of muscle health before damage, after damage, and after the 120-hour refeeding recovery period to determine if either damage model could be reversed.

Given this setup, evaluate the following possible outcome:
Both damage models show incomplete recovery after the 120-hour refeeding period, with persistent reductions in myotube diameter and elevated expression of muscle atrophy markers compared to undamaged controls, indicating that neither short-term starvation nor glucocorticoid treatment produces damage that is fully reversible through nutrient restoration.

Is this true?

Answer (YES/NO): NO